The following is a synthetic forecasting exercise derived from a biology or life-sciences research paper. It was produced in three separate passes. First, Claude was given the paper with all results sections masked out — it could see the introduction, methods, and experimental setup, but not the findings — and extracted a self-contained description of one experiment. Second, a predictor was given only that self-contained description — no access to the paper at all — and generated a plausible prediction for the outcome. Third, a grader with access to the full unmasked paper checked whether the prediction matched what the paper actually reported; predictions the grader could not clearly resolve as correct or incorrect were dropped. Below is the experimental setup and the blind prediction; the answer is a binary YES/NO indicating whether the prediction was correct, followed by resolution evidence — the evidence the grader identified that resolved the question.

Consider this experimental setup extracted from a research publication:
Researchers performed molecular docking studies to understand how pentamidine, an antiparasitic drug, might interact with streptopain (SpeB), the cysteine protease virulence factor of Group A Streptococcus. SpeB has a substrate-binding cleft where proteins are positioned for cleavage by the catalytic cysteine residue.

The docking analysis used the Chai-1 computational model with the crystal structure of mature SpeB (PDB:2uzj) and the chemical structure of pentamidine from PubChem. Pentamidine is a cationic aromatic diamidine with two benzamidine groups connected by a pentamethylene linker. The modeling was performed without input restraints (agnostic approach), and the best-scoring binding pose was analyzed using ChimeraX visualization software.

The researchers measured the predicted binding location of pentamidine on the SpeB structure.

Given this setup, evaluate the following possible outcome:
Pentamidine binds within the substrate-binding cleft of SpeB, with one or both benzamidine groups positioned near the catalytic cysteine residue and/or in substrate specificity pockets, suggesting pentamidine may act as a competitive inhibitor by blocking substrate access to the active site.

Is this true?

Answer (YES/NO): YES